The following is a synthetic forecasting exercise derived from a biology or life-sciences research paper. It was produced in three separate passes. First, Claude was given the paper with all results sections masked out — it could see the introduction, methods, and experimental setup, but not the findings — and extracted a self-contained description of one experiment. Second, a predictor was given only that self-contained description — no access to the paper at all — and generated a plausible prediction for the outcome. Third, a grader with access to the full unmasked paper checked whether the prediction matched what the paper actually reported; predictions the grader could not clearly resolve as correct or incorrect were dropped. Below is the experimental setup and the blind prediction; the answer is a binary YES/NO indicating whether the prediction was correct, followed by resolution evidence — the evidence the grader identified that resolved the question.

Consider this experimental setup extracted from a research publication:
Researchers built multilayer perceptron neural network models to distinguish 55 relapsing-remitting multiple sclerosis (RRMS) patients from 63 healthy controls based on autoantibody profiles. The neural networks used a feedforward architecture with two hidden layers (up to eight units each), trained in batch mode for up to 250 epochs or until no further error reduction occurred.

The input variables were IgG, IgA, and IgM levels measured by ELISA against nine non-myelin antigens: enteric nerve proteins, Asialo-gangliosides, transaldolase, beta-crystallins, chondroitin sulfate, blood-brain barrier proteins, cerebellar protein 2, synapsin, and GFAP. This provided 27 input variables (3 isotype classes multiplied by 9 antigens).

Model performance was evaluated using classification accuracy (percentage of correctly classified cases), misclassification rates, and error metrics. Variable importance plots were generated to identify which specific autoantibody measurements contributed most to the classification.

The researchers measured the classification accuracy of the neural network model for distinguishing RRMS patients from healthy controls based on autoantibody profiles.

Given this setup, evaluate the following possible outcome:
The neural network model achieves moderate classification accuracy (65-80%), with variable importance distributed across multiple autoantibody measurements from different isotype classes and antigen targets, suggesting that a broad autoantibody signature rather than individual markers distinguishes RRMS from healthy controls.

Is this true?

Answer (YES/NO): NO